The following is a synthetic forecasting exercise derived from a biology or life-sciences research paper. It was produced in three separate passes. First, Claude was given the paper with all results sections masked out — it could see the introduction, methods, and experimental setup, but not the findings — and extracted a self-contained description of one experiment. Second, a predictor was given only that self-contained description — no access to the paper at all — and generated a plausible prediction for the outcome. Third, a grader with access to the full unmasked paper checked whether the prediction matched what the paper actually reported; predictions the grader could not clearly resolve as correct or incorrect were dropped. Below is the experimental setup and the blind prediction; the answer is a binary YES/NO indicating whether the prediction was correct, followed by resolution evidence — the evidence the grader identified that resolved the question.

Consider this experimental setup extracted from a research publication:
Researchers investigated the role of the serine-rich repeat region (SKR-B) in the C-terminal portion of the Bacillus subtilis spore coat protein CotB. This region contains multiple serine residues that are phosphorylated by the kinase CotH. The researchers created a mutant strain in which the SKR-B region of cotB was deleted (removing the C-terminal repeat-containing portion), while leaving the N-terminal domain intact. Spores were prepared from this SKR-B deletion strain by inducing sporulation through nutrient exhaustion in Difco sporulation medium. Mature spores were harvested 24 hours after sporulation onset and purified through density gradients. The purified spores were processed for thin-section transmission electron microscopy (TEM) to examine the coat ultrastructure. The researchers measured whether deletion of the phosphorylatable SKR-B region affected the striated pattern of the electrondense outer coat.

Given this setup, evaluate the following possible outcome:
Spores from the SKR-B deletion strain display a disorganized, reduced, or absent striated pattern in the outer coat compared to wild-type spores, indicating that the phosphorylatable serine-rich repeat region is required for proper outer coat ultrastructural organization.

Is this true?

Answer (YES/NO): NO